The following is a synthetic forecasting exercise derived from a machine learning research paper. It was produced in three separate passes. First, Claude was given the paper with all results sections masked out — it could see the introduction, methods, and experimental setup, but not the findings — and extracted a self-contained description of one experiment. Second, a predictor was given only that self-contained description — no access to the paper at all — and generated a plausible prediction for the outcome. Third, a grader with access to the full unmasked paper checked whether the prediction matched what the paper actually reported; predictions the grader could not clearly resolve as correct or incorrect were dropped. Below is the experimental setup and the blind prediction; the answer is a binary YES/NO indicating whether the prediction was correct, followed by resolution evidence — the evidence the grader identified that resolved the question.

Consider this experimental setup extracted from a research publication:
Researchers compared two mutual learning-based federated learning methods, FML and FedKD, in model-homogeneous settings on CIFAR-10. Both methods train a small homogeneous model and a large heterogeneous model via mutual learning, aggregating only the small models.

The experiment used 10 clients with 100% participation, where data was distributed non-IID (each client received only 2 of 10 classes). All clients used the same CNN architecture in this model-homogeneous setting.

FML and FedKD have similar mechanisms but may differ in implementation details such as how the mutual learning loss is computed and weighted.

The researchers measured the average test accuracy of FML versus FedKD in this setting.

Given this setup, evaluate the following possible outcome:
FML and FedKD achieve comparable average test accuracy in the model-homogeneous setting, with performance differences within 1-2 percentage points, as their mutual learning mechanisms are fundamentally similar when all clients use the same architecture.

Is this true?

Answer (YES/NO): YES